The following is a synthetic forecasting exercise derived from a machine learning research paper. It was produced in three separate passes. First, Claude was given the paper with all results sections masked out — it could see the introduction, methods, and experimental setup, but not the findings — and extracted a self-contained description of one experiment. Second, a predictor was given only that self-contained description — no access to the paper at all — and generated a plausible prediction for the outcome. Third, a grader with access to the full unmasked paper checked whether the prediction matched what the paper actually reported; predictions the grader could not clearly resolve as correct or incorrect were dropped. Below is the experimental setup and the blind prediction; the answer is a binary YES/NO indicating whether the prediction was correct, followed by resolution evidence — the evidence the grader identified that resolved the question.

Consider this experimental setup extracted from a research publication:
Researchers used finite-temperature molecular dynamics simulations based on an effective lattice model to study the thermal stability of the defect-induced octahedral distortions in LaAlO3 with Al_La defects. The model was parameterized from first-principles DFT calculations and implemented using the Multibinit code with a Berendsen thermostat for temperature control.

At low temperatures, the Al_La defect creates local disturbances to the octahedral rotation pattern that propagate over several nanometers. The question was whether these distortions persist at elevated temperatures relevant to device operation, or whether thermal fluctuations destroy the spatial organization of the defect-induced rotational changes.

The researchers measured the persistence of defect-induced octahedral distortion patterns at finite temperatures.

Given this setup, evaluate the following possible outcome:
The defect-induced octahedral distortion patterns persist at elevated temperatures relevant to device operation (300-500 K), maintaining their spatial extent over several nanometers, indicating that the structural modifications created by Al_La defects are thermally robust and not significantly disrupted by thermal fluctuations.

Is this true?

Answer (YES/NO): YES